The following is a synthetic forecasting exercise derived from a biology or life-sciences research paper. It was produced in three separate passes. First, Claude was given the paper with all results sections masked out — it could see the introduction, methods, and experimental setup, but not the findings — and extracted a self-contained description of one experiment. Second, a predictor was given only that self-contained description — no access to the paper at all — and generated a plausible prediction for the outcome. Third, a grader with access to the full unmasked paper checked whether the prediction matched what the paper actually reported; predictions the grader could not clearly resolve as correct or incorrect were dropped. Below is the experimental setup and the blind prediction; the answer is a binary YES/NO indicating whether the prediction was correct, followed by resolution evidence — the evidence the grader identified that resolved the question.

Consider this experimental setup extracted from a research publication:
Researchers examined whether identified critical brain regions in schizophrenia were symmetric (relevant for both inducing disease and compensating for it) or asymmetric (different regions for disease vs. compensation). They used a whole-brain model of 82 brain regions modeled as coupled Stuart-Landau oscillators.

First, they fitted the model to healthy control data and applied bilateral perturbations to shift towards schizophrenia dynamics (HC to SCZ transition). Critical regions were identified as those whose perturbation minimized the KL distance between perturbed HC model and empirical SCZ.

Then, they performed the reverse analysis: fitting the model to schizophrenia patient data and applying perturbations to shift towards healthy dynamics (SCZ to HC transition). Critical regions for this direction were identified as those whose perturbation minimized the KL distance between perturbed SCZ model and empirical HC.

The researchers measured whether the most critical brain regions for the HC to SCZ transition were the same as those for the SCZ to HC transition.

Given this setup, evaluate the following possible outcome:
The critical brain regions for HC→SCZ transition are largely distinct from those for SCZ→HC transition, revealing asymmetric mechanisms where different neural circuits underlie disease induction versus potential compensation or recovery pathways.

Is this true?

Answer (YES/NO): YES